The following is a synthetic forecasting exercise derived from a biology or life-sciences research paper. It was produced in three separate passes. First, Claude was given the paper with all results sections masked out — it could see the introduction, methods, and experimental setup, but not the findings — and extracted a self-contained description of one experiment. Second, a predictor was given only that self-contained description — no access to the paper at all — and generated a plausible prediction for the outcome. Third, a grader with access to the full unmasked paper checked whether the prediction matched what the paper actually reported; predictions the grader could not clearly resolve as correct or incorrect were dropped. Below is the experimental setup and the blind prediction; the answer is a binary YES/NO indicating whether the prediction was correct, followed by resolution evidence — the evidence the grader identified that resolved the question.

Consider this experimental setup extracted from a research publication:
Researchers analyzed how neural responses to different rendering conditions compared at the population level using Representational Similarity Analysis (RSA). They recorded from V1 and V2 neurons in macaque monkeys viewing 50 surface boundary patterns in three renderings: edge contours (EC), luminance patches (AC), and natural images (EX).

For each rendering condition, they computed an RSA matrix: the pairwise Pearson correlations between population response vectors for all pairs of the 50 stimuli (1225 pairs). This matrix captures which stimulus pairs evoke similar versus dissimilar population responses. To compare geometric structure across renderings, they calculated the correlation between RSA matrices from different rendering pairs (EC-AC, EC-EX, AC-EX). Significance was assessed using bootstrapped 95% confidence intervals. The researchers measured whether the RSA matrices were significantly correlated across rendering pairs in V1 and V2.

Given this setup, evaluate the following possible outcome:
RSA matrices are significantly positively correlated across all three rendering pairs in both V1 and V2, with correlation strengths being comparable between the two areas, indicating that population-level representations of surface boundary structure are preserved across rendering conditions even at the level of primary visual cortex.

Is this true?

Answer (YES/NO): NO